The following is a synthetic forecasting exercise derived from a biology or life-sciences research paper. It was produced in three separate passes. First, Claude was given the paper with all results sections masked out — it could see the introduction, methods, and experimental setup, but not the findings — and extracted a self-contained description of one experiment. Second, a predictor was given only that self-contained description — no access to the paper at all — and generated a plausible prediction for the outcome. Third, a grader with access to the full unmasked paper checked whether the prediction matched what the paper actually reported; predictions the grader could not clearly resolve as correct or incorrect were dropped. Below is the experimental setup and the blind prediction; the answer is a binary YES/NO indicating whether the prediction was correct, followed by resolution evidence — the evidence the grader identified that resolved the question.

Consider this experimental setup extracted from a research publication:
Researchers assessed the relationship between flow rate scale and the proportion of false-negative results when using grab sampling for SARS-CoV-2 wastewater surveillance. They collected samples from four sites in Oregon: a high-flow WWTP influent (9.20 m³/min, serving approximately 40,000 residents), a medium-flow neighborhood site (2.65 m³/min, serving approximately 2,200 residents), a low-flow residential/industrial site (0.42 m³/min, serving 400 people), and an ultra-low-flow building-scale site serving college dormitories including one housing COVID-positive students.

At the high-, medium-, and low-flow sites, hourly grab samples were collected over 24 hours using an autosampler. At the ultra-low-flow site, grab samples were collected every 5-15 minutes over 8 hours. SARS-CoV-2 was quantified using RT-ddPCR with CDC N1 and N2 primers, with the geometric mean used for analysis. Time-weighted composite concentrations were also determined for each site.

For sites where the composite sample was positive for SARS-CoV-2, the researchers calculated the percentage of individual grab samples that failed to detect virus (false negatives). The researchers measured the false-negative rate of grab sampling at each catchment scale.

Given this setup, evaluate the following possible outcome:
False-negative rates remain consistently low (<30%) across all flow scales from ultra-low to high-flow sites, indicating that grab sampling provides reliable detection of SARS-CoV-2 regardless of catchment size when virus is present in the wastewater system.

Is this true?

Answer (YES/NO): NO